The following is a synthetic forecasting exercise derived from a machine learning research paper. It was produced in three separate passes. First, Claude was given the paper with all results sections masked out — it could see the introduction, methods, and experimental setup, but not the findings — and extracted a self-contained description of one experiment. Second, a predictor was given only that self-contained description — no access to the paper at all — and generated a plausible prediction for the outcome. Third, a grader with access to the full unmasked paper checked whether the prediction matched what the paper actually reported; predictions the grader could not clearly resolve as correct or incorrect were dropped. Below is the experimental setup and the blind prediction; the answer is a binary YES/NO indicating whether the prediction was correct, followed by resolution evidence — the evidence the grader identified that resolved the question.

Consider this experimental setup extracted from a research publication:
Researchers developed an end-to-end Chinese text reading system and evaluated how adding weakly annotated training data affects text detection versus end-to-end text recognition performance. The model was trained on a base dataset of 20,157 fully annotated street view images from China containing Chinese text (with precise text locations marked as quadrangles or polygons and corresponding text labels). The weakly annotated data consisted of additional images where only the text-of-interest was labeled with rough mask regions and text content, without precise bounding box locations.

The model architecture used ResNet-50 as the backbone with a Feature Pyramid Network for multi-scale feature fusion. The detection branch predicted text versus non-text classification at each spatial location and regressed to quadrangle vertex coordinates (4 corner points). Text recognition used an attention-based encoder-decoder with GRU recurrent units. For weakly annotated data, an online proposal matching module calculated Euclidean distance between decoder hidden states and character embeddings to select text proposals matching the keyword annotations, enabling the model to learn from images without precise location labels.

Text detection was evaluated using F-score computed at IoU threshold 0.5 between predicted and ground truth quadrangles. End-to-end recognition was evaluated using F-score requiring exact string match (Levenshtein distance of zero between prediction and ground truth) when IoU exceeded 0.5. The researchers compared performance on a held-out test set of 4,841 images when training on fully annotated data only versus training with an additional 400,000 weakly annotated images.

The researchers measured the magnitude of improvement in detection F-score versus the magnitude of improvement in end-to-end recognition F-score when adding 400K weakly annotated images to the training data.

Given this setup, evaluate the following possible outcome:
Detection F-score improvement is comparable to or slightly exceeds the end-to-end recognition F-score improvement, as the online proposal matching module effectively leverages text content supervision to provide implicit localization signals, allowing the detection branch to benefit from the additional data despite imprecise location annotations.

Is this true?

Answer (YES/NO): NO